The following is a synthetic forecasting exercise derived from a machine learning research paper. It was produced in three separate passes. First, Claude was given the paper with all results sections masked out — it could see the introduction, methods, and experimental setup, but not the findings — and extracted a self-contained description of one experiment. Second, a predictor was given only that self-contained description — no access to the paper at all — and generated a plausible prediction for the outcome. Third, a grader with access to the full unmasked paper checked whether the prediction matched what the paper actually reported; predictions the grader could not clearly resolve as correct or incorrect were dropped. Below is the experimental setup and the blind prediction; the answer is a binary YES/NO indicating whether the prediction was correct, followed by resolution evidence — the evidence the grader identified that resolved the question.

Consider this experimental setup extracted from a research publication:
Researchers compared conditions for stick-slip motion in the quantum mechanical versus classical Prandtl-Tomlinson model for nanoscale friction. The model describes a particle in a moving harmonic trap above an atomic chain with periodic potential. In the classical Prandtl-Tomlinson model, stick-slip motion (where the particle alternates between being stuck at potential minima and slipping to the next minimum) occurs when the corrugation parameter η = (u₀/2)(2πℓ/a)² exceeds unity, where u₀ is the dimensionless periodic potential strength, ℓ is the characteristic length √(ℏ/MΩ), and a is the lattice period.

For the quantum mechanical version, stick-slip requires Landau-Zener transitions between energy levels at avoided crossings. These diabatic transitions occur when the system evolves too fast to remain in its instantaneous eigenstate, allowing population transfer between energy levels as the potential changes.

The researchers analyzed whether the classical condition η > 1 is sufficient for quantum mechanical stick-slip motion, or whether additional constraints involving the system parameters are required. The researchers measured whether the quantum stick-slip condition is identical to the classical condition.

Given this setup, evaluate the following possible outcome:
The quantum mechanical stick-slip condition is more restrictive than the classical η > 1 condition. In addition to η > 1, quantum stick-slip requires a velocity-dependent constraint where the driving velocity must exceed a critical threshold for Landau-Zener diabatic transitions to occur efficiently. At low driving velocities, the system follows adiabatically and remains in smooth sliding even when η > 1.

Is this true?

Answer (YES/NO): NO